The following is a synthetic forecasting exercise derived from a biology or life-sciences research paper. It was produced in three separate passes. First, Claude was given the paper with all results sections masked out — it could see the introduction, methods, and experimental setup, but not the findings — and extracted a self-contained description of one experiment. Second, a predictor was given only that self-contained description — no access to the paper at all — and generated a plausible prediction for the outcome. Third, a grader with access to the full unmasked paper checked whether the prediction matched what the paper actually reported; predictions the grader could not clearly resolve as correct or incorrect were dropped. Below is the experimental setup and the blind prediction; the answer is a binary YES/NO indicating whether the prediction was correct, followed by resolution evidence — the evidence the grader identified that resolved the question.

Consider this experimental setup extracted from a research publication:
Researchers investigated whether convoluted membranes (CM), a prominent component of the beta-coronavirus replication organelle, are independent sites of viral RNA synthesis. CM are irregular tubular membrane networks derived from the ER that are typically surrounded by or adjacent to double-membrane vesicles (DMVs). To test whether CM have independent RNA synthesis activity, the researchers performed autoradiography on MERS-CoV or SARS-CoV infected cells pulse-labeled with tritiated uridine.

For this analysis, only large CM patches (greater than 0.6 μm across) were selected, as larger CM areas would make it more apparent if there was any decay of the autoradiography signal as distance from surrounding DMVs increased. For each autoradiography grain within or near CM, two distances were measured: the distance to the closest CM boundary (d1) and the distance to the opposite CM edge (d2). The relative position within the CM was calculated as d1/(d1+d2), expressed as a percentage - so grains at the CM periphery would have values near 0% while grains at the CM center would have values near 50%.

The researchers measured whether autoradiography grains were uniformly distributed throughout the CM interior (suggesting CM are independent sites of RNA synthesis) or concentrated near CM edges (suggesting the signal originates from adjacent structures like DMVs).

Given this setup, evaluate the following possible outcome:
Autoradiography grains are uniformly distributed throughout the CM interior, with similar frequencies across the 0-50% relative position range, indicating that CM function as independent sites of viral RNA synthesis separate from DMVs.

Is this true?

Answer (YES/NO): NO